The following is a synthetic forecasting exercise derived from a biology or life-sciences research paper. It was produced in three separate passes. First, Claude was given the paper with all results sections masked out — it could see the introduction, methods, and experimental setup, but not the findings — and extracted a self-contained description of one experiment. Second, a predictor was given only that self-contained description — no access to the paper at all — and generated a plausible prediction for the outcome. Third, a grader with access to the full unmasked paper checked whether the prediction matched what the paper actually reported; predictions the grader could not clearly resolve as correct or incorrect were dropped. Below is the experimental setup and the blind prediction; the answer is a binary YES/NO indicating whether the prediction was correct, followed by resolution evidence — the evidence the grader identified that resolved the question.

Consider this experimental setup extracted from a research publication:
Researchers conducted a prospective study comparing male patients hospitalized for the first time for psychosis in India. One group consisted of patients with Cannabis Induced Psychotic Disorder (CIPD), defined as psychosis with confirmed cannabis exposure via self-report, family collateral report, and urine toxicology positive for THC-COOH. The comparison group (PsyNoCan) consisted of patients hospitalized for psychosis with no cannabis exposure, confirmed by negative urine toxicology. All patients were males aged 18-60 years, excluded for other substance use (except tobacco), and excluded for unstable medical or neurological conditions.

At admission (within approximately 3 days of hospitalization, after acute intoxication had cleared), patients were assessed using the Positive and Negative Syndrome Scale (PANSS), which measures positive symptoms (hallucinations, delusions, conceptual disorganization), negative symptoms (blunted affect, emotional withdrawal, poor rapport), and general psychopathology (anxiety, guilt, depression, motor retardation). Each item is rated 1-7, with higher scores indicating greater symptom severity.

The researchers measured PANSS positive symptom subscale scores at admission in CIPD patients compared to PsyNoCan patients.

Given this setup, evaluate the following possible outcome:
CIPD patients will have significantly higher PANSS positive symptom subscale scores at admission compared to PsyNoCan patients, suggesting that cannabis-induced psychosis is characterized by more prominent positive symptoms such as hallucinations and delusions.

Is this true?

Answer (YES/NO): NO